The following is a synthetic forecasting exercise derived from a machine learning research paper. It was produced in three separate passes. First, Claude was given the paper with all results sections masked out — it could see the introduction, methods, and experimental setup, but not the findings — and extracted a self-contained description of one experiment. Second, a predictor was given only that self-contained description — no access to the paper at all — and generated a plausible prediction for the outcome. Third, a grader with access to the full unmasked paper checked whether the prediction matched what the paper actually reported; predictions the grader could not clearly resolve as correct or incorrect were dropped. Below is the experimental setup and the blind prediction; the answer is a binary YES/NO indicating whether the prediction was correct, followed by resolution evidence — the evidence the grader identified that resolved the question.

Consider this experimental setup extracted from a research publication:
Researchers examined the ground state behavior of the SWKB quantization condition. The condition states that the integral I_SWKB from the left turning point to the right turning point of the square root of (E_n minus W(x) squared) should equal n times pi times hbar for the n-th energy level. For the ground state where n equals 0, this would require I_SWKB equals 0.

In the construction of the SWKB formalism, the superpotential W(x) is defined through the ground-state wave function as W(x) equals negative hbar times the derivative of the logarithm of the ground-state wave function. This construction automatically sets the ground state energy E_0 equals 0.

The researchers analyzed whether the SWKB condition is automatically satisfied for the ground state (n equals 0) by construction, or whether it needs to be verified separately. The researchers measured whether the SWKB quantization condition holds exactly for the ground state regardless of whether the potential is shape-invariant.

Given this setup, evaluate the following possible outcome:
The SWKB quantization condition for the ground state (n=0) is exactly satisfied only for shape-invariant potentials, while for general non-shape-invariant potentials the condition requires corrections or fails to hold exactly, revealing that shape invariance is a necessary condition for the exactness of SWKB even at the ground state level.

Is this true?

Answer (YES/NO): NO